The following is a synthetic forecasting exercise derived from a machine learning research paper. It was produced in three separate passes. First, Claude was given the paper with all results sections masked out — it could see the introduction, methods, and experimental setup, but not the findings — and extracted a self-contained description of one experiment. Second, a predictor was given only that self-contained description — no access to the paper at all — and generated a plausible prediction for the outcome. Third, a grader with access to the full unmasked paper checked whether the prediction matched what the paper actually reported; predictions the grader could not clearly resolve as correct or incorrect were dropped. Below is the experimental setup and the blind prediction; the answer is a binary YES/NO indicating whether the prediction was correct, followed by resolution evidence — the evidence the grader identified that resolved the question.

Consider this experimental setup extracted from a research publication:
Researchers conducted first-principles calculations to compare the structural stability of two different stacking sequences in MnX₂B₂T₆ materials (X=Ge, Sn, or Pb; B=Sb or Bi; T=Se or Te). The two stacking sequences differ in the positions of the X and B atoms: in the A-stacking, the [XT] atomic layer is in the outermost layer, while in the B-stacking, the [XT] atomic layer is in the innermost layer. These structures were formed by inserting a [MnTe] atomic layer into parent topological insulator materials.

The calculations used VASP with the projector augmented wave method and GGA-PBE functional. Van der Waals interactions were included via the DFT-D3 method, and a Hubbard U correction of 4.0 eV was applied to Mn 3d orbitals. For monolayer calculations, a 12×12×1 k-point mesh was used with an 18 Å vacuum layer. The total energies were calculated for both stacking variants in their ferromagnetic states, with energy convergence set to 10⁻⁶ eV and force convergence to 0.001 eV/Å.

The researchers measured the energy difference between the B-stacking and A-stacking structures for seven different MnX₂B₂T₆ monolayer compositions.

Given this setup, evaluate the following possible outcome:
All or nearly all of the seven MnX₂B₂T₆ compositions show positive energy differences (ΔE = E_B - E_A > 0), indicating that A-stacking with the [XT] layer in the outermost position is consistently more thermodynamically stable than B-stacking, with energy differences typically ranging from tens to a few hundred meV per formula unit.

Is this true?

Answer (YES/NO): NO